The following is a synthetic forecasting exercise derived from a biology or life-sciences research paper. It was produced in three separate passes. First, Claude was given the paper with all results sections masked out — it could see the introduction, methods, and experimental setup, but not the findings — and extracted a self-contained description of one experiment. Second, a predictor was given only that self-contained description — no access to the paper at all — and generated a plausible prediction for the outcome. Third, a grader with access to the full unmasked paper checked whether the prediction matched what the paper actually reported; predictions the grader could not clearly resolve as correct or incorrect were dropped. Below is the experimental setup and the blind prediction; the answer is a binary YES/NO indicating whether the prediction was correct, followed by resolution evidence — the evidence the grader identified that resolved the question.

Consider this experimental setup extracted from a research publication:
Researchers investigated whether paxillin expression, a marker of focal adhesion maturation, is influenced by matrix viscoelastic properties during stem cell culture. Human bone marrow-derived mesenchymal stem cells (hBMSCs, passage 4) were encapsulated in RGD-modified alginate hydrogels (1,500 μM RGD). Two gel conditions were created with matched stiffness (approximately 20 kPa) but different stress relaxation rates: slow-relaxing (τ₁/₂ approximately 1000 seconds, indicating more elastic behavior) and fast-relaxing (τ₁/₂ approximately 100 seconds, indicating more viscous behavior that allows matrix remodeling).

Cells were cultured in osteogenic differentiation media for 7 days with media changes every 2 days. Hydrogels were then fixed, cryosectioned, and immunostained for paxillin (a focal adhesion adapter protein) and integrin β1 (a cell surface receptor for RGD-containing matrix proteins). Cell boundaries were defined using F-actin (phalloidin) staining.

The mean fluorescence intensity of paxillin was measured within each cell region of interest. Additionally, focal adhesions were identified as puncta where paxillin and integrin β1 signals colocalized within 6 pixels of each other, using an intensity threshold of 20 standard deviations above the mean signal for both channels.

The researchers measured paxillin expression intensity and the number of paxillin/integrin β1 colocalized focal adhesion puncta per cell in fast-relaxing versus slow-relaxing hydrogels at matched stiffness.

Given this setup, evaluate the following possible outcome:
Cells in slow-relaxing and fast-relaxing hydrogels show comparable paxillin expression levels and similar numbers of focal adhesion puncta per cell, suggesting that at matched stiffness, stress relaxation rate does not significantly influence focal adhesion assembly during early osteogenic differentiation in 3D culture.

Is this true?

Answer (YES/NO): NO